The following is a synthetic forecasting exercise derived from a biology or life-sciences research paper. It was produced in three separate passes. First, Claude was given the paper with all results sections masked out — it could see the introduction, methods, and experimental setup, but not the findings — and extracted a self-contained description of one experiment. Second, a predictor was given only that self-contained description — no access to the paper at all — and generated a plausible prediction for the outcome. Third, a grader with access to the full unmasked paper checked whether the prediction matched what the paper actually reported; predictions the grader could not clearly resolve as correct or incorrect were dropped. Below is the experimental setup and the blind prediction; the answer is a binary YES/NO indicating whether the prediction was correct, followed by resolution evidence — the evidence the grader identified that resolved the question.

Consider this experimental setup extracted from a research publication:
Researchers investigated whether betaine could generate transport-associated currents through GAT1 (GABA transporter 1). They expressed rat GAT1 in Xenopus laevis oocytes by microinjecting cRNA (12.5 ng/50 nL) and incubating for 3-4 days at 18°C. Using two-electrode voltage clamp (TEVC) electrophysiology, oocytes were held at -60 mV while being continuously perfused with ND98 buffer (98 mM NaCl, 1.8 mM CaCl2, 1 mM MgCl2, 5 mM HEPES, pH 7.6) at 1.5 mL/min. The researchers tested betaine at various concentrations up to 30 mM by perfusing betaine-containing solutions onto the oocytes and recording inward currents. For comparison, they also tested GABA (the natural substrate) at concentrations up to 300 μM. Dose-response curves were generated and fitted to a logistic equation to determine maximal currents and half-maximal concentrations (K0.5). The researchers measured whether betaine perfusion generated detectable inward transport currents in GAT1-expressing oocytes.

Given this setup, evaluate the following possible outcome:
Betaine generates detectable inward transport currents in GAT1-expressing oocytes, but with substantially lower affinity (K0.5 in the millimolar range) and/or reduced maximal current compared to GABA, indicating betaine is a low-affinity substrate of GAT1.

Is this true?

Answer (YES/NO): YES